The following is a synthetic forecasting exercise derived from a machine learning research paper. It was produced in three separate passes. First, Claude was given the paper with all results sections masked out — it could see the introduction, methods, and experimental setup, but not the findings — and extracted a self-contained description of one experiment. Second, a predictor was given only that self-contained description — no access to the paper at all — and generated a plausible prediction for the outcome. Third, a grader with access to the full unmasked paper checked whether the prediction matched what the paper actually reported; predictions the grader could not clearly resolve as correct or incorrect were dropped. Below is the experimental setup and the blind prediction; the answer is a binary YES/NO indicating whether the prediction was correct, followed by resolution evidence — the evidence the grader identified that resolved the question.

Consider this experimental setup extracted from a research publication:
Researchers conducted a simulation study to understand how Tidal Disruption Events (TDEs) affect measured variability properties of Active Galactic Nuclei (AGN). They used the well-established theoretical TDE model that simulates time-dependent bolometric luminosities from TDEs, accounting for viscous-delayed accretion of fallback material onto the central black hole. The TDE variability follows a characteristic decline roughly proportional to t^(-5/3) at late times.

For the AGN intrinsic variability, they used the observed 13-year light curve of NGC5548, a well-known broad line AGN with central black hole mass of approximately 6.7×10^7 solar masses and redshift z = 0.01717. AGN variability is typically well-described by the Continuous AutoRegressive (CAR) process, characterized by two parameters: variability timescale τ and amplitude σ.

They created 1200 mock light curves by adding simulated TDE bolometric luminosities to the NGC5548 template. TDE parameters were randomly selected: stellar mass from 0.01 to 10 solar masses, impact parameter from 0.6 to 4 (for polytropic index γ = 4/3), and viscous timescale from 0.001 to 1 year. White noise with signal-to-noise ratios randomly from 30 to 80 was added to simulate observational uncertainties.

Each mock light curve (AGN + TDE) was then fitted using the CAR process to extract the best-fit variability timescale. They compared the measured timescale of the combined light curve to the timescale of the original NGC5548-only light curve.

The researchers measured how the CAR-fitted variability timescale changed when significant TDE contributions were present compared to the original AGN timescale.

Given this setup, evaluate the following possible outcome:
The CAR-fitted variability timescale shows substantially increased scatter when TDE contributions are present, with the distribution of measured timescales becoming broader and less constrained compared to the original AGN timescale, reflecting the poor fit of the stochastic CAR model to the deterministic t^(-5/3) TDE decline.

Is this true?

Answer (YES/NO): NO